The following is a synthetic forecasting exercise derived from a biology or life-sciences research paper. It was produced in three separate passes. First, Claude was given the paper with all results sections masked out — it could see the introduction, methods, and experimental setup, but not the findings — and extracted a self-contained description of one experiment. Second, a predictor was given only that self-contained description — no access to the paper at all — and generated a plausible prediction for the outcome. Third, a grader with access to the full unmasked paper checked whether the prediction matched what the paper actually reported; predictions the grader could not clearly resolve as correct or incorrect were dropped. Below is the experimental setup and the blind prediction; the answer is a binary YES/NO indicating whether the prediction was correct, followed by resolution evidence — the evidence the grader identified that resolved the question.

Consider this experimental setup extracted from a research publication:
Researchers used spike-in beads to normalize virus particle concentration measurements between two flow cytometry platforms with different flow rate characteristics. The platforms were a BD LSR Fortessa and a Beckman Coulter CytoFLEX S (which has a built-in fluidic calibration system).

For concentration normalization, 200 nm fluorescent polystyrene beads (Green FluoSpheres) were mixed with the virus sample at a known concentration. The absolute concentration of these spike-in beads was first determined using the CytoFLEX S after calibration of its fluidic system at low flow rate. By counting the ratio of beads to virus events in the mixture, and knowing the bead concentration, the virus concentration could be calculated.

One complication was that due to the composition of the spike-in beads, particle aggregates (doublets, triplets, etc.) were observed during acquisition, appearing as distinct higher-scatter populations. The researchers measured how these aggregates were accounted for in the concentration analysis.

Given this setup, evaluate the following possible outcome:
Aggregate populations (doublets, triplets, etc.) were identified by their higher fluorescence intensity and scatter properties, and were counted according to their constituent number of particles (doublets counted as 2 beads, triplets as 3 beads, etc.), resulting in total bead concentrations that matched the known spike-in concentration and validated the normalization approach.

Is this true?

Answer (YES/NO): NO